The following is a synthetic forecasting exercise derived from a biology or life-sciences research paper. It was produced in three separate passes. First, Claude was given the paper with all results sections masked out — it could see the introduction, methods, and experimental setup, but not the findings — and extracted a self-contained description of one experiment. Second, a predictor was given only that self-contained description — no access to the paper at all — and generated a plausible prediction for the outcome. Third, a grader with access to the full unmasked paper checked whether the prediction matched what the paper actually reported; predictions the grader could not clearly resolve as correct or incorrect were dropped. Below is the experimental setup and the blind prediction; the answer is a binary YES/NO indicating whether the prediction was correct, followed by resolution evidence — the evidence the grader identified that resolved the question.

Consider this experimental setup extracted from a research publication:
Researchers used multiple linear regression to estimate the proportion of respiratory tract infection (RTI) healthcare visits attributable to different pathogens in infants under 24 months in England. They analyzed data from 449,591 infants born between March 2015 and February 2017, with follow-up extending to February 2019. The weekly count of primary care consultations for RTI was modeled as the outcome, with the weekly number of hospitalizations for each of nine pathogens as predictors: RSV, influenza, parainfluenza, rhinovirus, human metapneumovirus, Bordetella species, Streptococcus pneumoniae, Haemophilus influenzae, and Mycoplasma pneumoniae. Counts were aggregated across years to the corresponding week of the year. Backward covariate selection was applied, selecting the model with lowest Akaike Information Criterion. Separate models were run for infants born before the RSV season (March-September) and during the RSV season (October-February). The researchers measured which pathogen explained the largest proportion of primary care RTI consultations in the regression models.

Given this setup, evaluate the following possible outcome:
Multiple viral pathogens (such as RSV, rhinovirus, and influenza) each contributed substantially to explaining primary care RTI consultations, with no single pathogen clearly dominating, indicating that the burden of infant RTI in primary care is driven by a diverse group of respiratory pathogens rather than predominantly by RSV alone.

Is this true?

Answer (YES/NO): NO